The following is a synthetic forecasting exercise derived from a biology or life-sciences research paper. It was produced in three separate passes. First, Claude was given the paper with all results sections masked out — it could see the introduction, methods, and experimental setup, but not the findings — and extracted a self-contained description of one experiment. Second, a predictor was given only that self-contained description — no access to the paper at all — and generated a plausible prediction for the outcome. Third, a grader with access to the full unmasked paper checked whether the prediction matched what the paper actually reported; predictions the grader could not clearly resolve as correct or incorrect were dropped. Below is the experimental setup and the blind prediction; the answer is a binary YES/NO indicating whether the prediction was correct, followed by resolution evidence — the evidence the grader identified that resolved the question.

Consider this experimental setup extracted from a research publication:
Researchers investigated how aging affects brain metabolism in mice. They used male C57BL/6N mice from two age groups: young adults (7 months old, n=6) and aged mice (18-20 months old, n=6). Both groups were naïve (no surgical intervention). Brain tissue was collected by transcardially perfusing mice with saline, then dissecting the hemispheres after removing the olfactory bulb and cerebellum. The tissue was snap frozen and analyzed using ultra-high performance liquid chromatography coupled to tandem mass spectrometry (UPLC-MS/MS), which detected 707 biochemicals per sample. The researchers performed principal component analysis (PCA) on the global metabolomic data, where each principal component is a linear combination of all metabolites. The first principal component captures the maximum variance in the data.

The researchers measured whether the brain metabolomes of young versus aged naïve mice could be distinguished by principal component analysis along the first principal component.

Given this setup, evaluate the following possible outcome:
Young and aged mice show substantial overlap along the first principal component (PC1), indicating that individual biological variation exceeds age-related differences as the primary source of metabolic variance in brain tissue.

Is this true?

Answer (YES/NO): NO